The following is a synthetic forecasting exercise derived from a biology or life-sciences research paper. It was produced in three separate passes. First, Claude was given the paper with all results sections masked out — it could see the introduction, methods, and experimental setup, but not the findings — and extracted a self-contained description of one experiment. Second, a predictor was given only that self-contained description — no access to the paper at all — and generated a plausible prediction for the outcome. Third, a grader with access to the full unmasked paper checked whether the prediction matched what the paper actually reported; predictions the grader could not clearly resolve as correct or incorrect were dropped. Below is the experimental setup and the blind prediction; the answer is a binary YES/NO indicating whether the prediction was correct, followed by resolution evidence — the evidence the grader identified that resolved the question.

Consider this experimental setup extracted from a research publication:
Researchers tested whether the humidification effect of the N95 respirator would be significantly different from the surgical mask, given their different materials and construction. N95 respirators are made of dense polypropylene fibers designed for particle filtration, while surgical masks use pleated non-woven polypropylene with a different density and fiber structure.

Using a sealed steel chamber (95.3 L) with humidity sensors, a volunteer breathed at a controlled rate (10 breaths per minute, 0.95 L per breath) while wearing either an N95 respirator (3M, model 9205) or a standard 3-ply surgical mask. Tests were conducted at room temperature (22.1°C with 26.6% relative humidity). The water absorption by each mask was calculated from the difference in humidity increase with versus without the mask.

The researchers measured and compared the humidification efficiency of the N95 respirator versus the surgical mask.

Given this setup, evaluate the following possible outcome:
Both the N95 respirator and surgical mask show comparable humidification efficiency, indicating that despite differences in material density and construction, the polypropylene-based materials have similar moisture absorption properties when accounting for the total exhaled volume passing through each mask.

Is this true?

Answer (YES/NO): NO